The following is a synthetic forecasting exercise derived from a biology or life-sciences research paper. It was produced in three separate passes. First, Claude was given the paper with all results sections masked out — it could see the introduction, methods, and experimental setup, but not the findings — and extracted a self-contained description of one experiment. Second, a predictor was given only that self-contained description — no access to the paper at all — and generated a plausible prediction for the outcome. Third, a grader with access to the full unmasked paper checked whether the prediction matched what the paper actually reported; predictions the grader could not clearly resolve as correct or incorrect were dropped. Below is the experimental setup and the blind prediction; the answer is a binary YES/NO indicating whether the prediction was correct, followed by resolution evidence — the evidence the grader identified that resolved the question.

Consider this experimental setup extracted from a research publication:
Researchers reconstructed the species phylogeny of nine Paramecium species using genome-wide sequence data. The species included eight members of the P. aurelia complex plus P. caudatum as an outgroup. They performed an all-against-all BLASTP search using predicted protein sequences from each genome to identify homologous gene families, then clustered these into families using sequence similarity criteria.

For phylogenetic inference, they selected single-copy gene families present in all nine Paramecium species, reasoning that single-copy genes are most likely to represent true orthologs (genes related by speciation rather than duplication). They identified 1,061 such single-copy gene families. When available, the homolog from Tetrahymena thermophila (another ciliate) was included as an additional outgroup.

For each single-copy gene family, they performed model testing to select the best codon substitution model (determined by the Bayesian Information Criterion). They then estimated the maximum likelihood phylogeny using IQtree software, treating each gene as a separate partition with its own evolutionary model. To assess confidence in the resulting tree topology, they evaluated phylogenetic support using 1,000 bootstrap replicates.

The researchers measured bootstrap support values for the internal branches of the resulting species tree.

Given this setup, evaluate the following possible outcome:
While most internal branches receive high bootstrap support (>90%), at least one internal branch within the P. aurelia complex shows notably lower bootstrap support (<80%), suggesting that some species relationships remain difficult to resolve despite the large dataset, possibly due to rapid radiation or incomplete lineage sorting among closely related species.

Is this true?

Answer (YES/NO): NO